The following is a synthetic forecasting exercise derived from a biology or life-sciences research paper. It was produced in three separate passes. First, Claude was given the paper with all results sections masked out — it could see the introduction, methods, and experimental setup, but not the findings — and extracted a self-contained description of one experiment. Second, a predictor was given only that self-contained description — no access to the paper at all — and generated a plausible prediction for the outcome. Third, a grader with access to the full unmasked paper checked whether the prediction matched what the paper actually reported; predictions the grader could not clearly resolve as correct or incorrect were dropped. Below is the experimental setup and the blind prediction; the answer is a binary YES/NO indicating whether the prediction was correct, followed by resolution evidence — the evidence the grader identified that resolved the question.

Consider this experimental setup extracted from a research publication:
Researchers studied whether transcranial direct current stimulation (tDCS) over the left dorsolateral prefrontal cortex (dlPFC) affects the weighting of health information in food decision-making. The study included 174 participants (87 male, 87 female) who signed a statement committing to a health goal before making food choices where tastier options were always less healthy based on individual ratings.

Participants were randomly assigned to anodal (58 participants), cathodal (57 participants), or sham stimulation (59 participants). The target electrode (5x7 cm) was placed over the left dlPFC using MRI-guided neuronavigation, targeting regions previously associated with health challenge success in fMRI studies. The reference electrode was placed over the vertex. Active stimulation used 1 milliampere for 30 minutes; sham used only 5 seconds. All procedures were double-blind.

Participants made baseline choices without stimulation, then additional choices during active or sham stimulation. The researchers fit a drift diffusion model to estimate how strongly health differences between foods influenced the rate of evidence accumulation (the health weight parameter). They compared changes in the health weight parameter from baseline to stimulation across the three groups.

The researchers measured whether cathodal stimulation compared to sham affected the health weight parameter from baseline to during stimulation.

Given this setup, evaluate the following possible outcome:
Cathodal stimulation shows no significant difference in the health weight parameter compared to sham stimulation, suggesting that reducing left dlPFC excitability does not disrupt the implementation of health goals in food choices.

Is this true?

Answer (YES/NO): NO